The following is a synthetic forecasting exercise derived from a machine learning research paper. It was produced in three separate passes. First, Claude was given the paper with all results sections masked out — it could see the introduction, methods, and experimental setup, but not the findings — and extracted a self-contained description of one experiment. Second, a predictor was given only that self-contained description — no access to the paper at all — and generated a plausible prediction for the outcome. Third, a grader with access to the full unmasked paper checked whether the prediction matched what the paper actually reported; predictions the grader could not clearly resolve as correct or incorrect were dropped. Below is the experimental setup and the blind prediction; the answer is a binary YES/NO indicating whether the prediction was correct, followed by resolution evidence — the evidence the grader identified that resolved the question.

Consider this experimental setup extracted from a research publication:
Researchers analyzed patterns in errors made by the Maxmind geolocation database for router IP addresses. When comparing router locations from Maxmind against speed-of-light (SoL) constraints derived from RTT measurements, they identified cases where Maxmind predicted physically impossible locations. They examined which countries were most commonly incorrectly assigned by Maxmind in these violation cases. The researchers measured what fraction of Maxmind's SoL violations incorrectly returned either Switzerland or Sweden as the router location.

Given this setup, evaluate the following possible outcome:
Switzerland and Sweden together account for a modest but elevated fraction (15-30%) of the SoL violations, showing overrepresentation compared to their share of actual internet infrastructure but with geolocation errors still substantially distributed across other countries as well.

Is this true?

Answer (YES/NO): NO